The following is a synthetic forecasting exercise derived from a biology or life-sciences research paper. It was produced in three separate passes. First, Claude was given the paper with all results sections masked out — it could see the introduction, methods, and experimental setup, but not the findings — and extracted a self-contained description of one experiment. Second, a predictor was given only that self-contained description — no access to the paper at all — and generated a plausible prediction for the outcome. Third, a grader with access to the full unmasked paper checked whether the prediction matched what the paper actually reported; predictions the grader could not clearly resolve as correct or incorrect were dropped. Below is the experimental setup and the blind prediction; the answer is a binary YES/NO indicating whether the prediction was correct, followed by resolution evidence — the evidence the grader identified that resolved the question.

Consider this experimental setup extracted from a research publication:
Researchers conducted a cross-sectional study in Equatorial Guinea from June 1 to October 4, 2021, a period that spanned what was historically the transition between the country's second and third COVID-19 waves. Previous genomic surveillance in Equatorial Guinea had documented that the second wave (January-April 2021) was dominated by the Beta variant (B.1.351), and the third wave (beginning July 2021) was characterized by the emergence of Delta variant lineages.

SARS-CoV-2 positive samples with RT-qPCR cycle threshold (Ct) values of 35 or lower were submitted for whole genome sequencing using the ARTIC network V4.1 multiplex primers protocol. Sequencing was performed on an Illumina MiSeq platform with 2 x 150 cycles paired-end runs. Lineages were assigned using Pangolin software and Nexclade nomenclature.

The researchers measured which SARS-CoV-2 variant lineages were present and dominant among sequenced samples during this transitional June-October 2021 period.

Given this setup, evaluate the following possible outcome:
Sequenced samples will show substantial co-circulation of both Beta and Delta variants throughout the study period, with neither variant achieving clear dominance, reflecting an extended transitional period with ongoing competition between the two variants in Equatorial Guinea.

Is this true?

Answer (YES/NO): NO